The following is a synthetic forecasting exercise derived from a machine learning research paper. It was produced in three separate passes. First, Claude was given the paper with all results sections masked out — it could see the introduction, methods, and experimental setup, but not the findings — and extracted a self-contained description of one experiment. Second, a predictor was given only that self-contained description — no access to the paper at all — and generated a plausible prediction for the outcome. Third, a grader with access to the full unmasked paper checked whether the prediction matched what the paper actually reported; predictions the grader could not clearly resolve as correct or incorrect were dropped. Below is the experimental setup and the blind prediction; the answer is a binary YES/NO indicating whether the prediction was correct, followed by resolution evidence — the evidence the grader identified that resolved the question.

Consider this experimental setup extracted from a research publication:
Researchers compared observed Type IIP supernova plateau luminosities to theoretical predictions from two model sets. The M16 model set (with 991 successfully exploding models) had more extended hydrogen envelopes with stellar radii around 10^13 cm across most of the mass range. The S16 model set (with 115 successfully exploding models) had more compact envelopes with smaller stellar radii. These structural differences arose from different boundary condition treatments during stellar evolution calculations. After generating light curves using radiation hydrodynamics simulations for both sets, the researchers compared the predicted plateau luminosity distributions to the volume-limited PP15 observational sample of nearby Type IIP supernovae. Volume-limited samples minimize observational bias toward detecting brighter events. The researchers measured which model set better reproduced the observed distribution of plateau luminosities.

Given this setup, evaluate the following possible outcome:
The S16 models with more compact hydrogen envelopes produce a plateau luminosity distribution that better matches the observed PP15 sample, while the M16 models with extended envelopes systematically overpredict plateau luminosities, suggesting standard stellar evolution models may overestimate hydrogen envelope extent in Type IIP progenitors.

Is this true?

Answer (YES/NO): YES